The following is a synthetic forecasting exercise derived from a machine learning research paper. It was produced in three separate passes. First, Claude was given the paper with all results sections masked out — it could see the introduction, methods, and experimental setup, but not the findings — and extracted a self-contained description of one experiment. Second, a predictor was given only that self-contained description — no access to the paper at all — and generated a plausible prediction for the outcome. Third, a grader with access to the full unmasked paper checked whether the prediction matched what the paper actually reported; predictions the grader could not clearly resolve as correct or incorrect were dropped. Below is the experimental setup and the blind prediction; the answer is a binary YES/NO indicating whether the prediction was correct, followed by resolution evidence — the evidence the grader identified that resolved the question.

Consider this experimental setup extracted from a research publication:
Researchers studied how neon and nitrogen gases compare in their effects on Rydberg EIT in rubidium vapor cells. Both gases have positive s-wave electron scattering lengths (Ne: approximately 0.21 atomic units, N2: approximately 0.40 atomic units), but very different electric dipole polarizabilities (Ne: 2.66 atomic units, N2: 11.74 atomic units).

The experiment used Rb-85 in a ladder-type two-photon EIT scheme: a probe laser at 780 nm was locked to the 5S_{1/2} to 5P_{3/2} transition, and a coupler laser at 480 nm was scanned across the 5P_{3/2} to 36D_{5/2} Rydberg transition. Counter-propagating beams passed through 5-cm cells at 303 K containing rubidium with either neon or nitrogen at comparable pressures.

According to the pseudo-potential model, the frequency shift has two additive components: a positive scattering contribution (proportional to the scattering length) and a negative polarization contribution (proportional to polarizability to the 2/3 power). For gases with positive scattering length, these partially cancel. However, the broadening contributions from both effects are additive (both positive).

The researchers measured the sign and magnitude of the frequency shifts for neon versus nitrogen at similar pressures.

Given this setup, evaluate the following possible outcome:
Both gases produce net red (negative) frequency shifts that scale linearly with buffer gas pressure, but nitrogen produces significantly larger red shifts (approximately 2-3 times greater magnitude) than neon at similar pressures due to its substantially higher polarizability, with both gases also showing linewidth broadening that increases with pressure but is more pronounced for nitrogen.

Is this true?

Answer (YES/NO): NO